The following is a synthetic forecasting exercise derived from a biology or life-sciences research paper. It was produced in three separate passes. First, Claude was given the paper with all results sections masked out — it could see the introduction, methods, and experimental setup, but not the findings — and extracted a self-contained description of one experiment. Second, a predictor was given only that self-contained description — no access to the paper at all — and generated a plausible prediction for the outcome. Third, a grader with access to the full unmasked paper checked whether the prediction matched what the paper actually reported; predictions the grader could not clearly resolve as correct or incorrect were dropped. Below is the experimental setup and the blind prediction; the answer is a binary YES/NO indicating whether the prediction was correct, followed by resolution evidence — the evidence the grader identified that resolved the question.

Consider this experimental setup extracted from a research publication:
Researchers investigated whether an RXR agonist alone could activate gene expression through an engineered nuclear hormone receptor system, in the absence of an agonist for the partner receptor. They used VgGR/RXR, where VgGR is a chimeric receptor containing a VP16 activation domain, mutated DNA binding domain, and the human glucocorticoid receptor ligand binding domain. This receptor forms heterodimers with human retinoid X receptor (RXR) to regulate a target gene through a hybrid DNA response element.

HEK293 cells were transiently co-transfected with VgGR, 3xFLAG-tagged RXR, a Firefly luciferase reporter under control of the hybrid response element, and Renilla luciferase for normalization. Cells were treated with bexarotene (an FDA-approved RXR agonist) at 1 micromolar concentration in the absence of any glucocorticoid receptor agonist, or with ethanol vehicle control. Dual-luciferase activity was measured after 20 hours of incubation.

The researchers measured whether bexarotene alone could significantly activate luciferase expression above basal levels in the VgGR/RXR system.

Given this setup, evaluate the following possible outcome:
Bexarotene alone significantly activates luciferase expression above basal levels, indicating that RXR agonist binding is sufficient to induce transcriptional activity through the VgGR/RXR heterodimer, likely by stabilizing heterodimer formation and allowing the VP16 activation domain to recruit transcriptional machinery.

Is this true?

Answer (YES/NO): NO